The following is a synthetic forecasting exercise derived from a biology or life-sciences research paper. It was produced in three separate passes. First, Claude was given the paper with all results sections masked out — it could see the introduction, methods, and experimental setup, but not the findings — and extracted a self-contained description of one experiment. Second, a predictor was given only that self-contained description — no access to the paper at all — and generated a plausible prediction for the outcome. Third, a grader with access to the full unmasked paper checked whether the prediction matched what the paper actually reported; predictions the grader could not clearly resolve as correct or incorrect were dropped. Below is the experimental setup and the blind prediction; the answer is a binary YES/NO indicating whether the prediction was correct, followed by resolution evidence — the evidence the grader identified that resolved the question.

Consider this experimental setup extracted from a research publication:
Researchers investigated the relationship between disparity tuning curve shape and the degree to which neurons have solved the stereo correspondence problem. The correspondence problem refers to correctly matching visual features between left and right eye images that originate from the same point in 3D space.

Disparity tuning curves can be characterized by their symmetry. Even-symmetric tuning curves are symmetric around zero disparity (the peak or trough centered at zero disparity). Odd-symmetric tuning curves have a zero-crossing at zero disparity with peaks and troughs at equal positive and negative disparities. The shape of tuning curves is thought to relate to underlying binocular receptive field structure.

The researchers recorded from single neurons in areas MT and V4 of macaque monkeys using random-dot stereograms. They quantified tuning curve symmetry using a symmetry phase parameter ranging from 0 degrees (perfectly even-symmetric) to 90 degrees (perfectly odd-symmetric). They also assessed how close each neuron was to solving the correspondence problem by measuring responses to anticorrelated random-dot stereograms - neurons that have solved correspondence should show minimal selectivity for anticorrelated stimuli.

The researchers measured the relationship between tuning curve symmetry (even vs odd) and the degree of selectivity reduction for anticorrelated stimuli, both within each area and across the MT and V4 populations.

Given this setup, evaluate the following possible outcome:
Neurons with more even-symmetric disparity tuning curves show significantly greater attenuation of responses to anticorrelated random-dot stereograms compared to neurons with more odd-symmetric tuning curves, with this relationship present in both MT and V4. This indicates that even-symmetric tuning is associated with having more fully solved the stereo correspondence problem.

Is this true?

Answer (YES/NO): YES